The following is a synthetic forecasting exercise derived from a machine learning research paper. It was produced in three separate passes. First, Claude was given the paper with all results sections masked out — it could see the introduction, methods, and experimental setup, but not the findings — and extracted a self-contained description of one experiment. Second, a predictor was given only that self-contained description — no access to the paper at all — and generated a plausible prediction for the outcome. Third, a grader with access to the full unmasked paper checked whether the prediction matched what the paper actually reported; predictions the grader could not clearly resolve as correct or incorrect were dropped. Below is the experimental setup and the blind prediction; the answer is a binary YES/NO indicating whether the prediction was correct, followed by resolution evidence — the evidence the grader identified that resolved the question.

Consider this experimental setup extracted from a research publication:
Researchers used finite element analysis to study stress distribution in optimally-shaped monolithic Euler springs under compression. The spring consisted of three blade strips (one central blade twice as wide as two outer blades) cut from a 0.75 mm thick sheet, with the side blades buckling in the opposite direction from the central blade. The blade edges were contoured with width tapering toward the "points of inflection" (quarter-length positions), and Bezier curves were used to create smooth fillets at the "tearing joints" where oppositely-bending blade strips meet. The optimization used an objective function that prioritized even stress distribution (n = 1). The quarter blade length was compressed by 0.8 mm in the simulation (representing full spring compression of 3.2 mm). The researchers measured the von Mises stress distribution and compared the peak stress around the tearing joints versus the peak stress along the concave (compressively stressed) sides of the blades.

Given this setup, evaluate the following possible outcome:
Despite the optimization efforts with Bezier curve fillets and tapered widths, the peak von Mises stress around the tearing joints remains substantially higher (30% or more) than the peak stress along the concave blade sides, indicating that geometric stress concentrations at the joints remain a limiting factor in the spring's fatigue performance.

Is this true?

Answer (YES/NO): NO